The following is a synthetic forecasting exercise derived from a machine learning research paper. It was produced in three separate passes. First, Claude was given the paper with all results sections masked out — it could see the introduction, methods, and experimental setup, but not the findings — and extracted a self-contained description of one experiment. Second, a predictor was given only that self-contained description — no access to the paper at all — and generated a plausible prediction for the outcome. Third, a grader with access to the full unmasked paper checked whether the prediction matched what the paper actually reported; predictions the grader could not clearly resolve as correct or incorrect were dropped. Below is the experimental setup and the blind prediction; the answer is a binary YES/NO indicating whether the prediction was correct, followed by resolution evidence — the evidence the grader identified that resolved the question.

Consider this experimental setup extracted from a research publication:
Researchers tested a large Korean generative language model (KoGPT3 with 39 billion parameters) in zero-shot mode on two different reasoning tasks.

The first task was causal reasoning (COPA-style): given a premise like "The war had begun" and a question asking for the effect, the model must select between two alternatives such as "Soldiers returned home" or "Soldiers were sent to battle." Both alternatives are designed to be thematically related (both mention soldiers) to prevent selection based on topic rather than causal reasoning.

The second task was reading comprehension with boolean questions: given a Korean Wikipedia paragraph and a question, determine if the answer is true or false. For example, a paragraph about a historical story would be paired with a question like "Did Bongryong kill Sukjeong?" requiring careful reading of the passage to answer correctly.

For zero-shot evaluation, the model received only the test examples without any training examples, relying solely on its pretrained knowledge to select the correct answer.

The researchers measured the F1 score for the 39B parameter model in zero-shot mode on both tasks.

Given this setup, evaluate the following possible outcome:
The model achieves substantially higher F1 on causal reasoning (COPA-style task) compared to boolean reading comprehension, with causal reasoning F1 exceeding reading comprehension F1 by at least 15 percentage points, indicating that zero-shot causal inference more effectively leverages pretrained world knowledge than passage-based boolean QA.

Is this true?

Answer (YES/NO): YES